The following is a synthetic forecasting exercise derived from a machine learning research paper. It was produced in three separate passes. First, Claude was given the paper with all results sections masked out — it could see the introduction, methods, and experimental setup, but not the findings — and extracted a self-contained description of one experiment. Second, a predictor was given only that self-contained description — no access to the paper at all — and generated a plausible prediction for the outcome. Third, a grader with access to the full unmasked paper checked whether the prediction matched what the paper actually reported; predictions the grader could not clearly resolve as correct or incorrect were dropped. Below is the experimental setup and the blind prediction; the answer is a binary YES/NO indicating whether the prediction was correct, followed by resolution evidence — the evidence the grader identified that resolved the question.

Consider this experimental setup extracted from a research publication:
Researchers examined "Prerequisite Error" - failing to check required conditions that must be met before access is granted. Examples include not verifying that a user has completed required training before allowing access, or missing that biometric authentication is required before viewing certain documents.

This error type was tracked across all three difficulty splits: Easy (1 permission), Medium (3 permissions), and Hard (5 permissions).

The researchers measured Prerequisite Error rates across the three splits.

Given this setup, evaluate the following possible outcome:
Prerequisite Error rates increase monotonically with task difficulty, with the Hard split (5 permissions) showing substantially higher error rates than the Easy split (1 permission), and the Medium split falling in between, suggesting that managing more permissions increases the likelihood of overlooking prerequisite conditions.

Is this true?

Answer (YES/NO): YES